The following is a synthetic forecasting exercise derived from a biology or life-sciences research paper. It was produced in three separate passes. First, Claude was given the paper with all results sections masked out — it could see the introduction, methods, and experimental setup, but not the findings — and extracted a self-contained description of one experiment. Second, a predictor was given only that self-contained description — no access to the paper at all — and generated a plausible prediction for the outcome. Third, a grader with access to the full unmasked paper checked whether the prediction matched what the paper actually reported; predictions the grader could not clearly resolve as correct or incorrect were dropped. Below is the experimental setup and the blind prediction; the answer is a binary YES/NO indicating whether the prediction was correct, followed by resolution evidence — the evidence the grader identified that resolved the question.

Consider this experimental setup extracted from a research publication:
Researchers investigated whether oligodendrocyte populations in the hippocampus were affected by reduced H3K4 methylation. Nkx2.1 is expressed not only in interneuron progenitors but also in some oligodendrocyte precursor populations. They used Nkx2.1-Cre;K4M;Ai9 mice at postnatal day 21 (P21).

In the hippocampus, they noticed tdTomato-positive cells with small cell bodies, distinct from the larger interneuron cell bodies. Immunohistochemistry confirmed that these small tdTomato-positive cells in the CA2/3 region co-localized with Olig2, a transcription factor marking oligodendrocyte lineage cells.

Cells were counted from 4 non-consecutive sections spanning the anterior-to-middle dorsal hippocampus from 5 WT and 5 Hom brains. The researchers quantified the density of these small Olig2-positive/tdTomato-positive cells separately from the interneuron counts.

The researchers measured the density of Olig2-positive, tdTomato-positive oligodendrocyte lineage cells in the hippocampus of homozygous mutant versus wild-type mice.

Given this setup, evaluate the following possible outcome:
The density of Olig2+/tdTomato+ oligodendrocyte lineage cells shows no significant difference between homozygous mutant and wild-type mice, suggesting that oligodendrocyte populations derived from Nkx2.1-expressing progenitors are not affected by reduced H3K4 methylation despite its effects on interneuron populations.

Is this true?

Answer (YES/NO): NO